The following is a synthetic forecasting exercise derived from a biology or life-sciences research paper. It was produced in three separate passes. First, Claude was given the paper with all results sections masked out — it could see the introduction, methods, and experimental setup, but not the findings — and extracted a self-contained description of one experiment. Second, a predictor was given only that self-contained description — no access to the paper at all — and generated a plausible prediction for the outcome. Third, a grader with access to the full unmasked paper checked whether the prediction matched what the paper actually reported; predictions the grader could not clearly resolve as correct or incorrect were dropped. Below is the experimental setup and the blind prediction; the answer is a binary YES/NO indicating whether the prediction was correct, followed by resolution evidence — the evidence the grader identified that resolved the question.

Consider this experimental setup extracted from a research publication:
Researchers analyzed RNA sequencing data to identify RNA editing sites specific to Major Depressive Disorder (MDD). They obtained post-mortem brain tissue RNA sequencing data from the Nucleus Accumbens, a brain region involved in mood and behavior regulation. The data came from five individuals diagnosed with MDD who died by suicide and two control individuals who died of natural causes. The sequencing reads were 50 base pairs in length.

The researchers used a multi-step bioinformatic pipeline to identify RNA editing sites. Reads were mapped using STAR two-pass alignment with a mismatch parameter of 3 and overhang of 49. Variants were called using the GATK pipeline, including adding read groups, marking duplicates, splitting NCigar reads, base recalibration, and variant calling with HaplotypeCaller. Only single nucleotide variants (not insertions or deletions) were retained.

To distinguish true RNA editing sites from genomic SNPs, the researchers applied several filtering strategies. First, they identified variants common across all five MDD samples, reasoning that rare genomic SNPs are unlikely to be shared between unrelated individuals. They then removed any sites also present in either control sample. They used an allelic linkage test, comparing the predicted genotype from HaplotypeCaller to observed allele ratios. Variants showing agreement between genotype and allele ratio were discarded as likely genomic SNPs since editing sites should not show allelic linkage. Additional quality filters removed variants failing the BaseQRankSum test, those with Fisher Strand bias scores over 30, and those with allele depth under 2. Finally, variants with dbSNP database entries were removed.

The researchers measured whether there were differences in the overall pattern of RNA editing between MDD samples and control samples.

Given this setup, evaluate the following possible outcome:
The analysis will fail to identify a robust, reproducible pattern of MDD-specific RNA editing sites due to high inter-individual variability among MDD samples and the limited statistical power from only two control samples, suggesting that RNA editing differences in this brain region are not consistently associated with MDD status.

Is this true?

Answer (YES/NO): NO